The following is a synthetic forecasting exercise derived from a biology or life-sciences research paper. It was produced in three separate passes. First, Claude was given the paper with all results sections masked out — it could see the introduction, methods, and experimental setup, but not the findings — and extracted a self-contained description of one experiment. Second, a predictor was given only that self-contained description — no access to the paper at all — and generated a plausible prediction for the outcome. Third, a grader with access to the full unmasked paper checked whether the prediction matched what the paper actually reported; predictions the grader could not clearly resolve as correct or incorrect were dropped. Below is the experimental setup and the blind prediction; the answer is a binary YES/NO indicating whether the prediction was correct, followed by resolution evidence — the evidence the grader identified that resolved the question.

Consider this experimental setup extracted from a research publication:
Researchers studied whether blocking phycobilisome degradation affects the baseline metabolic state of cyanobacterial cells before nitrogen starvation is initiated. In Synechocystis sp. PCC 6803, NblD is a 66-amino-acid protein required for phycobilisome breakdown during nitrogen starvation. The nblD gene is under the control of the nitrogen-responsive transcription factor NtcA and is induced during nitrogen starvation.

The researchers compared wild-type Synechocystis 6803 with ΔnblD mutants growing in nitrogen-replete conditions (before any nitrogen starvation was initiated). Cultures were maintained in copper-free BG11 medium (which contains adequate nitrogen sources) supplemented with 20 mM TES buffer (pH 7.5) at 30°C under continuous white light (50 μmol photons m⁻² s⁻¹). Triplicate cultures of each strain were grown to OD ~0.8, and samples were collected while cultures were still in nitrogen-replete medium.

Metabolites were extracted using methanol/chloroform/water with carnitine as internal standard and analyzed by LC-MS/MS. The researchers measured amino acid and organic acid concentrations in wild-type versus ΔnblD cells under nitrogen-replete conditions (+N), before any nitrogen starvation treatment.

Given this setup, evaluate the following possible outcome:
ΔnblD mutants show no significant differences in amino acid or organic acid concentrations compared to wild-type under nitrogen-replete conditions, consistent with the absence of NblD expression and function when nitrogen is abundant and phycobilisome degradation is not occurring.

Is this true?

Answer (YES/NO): NO